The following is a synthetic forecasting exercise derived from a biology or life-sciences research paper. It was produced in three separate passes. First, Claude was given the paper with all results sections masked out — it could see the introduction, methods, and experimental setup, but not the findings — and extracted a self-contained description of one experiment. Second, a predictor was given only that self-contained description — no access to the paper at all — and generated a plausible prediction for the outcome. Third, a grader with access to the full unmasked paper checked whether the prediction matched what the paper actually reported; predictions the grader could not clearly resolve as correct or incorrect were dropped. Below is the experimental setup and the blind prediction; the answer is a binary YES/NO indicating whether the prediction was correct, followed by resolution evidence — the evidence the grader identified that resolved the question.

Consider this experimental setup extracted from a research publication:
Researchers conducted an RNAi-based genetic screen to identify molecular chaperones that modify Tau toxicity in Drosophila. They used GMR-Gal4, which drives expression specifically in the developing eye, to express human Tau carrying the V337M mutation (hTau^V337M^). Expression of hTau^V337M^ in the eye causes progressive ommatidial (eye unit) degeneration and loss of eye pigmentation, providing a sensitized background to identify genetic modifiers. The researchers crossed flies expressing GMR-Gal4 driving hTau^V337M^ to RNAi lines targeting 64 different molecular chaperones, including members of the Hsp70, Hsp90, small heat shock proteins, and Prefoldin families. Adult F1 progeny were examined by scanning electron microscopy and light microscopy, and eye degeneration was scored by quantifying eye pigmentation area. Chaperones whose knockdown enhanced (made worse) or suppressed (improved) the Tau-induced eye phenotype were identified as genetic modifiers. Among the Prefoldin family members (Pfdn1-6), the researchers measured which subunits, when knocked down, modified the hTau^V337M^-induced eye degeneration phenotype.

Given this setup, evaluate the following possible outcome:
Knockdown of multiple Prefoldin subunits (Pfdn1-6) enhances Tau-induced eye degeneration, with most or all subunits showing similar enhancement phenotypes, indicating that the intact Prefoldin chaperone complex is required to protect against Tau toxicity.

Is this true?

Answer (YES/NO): NO